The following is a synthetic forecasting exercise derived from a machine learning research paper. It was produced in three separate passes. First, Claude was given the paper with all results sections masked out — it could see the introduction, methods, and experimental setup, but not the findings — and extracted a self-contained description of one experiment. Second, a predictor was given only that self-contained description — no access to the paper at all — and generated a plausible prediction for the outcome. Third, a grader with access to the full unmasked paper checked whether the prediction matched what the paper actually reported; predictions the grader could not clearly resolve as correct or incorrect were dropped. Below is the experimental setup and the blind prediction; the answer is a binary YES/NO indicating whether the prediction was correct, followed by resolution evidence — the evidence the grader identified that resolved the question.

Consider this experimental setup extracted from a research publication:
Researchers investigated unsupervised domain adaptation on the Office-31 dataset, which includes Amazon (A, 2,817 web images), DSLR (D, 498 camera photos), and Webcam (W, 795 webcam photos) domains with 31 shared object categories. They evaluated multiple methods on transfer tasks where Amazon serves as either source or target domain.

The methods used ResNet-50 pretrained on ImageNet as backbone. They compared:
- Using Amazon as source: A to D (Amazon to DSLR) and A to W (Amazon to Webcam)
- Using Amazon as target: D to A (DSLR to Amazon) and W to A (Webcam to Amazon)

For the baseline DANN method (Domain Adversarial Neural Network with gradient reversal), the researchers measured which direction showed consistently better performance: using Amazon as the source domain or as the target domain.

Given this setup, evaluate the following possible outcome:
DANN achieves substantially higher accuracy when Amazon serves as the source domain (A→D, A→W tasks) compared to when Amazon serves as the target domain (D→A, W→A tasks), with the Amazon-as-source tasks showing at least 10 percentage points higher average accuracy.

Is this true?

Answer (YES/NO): YES